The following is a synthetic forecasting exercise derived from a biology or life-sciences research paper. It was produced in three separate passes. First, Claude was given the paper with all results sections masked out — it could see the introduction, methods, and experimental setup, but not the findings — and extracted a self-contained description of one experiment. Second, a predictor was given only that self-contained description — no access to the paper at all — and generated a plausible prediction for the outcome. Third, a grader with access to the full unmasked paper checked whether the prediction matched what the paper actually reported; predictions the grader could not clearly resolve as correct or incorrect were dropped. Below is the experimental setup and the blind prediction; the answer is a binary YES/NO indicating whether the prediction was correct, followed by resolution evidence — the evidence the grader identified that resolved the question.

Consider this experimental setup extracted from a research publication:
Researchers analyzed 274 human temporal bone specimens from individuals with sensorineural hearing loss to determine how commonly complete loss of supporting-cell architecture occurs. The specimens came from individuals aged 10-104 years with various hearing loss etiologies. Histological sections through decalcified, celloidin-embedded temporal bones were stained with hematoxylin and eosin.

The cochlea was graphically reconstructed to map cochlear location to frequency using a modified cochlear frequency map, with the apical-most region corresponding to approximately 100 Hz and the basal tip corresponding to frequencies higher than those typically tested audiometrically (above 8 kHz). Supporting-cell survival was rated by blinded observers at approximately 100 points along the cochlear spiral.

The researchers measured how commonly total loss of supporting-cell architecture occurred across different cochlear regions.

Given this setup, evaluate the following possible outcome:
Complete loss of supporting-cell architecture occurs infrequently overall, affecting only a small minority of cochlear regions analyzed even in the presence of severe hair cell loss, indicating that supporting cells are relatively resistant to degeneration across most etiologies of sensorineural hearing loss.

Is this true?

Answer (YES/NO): YES